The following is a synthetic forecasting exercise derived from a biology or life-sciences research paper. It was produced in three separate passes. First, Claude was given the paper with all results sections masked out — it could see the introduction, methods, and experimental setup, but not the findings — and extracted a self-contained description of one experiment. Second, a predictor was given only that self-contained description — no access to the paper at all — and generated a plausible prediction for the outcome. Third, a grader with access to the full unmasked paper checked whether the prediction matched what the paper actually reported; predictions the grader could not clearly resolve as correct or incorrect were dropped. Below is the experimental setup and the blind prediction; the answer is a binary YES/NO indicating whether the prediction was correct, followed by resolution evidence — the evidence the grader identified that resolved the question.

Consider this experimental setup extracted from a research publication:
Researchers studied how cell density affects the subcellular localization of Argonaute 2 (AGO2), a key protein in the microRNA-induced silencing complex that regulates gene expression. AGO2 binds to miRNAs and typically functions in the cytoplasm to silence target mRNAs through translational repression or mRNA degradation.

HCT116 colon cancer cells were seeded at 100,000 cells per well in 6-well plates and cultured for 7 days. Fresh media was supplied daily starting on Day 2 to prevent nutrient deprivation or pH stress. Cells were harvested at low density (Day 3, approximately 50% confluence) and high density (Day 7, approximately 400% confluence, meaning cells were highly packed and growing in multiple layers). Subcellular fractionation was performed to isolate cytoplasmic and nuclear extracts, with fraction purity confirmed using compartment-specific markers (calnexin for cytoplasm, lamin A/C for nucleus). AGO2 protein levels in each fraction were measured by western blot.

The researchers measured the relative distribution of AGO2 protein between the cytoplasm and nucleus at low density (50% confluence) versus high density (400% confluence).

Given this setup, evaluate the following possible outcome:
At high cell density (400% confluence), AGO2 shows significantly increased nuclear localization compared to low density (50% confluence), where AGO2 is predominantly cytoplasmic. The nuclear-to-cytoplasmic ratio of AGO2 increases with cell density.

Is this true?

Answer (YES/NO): YES